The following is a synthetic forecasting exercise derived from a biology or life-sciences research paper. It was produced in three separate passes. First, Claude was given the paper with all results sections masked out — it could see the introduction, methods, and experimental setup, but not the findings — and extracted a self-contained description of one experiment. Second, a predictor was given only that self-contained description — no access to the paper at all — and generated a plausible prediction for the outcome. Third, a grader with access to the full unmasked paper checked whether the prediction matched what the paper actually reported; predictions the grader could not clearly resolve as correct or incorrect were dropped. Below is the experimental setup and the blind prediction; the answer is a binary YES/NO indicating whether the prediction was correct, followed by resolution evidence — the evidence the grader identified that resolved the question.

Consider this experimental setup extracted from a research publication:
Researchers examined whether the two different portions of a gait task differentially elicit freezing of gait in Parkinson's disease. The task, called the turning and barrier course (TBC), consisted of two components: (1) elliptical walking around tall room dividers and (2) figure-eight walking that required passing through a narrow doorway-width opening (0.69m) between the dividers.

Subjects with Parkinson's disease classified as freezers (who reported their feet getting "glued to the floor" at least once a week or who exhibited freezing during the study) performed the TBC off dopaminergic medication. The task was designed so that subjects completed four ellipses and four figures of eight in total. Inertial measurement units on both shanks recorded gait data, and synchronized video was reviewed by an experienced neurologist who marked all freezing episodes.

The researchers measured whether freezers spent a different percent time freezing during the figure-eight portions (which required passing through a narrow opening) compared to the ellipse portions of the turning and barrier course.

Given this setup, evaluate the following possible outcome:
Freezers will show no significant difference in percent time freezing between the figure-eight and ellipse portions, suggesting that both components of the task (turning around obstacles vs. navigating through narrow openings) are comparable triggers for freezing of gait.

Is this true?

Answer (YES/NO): NO